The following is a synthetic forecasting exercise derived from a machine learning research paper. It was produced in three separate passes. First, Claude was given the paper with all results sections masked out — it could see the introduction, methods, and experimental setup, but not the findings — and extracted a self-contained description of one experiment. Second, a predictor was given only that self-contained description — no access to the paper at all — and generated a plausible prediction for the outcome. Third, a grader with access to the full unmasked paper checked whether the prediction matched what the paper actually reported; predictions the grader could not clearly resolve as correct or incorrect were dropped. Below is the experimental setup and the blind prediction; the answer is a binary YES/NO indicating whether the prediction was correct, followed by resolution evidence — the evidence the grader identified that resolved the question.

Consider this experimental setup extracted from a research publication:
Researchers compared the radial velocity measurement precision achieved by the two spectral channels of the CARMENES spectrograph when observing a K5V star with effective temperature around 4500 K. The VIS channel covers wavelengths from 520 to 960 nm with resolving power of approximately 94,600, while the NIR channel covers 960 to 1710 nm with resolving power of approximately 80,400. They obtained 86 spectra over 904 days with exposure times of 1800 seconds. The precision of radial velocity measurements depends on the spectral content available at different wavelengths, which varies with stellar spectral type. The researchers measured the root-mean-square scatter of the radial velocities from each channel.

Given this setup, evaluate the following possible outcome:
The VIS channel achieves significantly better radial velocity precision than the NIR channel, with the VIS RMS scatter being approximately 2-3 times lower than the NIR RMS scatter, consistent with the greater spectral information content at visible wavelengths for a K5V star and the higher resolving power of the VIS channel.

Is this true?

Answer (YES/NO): NO